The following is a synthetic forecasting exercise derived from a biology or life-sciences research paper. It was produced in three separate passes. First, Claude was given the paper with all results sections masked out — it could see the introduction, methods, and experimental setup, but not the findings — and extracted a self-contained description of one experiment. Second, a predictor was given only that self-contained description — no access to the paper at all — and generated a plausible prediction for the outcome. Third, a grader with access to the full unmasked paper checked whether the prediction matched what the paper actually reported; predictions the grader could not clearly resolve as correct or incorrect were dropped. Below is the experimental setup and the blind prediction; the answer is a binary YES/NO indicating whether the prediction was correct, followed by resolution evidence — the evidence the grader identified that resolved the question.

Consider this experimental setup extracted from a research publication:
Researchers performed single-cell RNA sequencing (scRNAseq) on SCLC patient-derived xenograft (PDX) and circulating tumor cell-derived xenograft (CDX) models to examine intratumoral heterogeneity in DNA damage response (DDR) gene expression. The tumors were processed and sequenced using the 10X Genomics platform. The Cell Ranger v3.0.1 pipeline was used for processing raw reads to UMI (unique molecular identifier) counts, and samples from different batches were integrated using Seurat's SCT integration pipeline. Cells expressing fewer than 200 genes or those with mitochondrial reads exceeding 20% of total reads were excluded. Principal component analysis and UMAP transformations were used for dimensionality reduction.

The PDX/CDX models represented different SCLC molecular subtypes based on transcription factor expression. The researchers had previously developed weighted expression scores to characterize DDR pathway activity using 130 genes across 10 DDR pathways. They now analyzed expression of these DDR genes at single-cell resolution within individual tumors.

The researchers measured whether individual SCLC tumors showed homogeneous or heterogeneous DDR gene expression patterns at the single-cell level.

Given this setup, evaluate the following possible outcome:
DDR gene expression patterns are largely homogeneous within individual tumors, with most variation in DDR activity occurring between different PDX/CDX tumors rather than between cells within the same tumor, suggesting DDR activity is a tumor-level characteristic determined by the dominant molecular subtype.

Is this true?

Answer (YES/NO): NO